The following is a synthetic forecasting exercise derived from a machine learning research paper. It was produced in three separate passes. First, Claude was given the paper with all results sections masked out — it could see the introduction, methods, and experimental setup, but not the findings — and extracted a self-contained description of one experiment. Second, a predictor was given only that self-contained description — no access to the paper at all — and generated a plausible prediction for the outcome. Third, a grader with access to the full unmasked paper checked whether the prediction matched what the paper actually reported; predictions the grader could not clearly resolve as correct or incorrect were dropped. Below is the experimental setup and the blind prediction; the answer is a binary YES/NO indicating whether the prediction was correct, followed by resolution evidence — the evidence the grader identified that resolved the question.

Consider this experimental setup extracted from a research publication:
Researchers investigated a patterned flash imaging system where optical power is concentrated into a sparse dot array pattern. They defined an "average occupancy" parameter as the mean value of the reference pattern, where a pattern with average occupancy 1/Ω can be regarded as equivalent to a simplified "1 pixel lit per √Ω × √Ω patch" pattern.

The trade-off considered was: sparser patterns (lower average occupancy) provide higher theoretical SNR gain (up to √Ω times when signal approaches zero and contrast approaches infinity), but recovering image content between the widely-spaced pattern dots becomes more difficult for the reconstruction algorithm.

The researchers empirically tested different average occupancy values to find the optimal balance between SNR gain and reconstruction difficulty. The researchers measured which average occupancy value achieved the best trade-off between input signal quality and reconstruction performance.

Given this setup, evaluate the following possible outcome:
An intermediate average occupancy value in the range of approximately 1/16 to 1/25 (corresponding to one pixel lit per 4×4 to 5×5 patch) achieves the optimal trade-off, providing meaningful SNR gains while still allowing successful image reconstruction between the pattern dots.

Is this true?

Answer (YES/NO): YES